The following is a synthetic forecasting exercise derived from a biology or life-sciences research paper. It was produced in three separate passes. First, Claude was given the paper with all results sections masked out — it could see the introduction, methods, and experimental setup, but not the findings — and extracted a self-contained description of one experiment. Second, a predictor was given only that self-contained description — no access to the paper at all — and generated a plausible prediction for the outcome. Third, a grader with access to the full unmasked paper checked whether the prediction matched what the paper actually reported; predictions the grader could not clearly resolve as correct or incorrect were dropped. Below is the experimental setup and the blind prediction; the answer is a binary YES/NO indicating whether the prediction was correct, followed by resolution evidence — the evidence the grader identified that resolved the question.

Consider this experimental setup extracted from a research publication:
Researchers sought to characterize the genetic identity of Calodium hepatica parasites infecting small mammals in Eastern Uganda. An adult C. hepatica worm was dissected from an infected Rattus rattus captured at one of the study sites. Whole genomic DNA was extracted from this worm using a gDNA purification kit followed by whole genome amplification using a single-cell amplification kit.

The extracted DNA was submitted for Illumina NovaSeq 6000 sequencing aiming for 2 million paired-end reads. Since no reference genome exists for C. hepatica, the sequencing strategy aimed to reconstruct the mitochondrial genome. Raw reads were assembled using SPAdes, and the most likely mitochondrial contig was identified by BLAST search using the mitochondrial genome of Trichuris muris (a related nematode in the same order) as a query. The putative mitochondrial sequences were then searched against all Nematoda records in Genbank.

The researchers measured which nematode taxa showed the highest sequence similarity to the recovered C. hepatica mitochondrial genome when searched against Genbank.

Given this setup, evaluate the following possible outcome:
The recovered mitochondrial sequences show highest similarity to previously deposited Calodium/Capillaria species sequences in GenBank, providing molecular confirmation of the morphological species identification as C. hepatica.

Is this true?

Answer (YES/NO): YES